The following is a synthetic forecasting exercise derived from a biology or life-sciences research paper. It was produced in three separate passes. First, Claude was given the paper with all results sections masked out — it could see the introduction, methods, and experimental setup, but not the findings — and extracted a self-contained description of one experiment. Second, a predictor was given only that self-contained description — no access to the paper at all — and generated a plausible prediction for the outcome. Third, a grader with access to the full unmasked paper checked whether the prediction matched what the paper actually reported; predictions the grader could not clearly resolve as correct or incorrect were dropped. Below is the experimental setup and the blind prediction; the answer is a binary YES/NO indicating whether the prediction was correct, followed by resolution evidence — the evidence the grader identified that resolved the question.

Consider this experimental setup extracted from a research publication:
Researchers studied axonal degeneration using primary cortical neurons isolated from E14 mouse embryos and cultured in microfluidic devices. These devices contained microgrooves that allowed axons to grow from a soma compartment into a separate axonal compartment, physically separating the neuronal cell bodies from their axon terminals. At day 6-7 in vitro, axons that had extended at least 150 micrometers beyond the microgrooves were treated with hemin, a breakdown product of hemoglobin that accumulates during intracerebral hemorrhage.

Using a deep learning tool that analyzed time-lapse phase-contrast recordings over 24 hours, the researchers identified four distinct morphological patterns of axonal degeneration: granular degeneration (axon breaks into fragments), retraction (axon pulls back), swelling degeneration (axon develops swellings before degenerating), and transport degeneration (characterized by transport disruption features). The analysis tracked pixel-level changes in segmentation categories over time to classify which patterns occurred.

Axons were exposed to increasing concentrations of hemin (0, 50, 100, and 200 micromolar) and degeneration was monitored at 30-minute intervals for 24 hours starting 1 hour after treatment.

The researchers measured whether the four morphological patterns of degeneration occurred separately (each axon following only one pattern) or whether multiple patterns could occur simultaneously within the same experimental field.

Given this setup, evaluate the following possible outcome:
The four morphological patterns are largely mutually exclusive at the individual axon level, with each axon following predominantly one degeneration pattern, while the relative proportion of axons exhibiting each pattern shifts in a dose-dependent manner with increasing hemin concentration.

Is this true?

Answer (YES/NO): NO